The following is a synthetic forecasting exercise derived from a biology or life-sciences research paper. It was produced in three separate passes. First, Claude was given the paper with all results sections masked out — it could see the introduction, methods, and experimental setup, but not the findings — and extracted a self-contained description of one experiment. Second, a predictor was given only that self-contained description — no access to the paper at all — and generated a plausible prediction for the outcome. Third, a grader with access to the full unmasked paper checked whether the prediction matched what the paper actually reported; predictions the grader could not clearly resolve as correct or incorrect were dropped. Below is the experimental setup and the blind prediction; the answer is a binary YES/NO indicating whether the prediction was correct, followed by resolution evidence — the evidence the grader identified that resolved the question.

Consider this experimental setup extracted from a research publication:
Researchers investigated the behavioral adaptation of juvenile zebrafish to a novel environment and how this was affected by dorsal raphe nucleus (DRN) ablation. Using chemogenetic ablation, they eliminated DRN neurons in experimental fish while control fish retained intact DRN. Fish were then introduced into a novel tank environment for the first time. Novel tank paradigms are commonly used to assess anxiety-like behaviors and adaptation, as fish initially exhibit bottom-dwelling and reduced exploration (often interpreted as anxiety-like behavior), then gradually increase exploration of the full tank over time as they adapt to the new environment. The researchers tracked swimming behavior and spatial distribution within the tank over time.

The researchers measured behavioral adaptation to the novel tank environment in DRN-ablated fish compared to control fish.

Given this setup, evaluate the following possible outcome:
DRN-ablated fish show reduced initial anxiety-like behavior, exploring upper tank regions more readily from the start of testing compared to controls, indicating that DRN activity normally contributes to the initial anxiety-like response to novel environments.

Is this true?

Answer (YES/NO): NO